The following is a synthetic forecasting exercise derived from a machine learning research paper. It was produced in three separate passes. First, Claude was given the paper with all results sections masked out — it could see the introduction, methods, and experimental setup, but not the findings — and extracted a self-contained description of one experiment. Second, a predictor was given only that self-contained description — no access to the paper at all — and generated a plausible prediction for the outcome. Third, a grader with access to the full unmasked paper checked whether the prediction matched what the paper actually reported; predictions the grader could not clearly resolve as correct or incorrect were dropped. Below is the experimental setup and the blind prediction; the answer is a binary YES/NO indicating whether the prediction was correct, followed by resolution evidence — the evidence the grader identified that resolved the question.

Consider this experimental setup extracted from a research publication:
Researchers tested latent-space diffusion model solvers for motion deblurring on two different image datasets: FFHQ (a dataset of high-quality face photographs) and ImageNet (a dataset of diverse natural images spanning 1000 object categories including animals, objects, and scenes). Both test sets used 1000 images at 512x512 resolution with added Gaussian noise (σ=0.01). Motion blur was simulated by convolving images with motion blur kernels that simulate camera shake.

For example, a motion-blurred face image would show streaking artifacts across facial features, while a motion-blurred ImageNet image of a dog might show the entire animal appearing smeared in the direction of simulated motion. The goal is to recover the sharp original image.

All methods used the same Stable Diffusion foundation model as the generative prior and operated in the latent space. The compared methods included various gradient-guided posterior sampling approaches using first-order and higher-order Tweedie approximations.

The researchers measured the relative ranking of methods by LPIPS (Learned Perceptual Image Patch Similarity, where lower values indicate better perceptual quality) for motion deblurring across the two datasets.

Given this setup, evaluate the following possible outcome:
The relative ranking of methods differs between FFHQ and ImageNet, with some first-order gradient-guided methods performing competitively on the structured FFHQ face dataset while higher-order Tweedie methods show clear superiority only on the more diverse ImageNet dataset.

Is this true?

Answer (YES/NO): NO